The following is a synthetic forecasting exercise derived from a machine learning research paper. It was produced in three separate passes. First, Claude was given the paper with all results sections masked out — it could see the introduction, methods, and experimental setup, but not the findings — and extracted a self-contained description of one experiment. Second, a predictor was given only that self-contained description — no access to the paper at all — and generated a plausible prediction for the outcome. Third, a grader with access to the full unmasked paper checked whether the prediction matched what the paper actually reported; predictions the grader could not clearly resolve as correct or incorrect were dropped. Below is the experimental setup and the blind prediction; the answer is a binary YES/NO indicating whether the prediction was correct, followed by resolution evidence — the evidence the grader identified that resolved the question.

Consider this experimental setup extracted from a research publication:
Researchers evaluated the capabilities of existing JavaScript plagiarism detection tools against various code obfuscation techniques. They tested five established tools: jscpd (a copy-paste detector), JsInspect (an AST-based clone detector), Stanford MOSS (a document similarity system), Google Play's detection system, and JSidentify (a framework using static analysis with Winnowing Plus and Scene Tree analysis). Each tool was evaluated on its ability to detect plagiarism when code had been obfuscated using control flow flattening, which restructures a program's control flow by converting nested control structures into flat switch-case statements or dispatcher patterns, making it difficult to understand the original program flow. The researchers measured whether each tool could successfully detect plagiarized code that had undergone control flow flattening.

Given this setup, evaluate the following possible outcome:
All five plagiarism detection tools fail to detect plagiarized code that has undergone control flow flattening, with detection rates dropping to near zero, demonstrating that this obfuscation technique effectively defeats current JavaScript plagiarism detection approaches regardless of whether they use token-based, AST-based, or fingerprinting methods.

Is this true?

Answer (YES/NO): NO